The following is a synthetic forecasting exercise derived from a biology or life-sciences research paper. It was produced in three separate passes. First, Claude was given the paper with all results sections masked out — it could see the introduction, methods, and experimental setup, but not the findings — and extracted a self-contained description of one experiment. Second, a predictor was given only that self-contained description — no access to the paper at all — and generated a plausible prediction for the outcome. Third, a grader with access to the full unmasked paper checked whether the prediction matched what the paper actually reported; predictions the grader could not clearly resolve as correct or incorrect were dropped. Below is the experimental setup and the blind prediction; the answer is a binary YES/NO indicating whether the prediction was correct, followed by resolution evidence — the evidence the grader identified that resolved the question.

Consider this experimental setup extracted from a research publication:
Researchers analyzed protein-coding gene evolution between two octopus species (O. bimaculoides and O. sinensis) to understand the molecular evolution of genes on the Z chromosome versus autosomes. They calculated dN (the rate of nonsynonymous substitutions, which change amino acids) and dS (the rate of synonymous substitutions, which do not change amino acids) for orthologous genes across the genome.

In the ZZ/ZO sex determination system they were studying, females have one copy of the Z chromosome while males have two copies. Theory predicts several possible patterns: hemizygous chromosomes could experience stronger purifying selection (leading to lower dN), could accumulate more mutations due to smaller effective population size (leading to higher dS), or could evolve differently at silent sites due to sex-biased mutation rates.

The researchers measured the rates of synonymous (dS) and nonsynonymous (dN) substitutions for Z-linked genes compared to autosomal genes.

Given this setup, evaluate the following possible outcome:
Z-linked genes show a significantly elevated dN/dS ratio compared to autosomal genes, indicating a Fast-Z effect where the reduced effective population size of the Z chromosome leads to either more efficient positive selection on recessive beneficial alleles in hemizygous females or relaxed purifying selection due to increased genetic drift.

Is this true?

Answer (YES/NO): NO